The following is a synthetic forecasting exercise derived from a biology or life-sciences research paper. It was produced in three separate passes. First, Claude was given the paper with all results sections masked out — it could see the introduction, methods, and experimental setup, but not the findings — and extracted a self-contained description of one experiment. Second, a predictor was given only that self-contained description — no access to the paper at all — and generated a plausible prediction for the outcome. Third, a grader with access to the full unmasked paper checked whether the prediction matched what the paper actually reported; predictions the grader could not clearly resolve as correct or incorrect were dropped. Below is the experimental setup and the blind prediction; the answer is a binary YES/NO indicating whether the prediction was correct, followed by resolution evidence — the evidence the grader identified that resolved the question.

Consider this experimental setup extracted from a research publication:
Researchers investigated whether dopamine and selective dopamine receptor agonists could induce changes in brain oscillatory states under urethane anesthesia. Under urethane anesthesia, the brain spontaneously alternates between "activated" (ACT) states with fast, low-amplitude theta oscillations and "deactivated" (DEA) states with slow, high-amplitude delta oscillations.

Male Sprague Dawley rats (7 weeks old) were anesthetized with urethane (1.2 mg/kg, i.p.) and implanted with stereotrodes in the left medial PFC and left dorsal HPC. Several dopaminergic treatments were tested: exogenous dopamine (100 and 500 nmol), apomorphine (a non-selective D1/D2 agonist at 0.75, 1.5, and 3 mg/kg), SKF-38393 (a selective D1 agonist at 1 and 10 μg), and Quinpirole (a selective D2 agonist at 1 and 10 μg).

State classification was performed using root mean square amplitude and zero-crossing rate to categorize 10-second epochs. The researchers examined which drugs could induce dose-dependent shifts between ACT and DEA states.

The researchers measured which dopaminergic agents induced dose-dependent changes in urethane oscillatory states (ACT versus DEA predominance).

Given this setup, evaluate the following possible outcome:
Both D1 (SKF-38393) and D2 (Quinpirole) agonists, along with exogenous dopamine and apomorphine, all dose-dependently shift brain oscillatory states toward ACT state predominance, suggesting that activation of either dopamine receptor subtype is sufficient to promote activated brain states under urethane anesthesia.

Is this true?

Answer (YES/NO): NO